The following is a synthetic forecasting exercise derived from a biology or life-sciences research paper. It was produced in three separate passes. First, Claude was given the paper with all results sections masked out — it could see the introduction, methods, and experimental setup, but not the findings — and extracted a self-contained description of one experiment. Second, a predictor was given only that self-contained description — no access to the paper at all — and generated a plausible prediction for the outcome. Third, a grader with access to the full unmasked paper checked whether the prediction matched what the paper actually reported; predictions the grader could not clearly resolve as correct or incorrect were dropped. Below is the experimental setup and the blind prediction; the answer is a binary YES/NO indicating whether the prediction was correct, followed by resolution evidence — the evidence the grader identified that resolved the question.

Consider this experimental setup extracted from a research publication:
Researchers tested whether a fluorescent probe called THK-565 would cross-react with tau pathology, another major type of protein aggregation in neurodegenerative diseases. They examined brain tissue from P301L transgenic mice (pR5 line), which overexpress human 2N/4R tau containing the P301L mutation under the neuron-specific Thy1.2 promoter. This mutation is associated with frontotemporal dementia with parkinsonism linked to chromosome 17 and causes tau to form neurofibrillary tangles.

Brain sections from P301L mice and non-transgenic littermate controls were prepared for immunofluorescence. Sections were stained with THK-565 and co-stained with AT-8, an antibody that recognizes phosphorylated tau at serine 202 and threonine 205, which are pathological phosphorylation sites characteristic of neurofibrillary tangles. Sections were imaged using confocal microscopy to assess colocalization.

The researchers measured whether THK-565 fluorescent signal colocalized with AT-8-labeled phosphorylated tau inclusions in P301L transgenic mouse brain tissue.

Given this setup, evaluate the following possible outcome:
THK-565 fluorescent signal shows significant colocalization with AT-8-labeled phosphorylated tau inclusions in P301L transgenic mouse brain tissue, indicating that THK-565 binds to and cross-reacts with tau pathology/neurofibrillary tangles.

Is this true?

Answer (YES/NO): YES